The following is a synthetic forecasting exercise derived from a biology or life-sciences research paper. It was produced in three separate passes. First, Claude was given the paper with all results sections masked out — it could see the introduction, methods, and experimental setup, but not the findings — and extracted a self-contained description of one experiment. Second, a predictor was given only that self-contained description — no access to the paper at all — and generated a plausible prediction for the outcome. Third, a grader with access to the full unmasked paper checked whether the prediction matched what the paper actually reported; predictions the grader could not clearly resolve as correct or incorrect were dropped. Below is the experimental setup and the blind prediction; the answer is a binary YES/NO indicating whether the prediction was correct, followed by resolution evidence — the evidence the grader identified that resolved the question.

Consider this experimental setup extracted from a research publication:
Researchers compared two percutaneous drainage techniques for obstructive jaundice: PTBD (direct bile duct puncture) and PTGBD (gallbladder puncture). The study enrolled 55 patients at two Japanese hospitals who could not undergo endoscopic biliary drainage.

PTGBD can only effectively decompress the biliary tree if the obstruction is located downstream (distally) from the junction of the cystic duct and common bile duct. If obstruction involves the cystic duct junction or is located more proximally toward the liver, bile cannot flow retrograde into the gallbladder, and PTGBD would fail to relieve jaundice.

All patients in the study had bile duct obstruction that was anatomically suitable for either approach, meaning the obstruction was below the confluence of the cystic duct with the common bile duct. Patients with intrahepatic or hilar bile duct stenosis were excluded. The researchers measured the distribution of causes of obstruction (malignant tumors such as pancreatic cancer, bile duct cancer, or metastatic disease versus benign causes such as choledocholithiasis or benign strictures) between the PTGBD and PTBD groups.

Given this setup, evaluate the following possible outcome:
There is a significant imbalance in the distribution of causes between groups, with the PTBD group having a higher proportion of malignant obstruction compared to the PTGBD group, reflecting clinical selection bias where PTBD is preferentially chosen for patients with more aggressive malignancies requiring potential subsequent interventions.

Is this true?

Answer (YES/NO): YES